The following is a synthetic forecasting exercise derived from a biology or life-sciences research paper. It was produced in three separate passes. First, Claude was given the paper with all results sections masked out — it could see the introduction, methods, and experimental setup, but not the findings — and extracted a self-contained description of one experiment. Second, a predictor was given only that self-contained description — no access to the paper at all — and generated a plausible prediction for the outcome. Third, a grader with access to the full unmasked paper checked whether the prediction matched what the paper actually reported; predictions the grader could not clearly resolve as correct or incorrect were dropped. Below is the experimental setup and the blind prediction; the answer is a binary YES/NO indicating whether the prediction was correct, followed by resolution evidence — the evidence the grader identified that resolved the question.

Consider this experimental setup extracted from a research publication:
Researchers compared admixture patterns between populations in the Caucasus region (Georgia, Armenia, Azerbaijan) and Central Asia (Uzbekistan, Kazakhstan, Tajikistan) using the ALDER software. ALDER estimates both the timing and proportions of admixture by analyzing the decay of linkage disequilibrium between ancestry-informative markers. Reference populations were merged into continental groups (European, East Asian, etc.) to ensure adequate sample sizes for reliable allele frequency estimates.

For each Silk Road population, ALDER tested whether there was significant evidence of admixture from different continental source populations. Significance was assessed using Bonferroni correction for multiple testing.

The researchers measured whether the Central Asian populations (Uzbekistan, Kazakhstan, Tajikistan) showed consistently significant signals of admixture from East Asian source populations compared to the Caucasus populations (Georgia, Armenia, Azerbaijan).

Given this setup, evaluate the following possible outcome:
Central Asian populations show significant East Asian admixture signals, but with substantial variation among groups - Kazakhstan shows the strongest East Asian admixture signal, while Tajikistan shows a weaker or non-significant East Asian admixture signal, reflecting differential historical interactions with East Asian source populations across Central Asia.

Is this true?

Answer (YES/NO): YES